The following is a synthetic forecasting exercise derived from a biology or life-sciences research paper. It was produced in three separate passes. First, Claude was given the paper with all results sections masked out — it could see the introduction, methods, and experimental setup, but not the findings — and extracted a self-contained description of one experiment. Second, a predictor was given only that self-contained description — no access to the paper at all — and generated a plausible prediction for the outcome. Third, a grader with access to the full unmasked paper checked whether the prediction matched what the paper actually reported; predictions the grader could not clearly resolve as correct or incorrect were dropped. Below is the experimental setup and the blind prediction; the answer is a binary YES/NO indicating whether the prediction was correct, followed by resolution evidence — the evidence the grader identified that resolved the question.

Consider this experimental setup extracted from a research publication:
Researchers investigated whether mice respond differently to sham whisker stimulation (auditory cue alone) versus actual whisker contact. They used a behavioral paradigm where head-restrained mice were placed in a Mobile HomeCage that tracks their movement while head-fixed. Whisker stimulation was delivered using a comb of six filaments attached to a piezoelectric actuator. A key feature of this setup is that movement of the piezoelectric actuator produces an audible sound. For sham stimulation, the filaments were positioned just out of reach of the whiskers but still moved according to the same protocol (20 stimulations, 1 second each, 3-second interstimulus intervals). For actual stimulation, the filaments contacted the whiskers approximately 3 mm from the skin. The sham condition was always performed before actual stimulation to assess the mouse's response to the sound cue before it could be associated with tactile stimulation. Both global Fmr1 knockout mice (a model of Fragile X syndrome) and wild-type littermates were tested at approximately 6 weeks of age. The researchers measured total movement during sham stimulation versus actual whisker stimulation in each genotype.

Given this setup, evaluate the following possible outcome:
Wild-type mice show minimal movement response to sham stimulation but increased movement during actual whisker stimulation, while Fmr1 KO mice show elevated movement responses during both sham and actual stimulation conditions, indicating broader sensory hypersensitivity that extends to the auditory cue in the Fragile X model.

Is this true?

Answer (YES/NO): NO